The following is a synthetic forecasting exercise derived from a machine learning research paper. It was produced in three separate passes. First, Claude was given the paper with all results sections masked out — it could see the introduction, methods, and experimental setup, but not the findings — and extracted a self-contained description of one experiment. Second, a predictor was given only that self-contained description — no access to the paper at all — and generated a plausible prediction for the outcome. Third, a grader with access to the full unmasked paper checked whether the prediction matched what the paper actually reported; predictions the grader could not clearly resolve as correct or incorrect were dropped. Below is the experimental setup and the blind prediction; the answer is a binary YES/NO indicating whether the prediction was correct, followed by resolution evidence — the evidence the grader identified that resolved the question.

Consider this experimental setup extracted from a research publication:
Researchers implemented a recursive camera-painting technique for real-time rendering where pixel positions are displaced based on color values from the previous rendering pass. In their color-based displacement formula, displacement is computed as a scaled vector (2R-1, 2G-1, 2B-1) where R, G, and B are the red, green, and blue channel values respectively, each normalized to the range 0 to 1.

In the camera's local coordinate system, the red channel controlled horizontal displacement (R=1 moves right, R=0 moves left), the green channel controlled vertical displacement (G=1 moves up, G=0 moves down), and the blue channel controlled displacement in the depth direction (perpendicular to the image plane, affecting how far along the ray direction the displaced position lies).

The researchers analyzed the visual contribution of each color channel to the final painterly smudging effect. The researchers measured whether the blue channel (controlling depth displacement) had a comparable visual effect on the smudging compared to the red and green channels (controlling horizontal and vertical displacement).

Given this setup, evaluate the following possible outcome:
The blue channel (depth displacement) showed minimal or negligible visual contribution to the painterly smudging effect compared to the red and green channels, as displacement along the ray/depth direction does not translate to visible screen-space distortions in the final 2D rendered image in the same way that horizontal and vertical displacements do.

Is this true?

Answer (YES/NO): YES